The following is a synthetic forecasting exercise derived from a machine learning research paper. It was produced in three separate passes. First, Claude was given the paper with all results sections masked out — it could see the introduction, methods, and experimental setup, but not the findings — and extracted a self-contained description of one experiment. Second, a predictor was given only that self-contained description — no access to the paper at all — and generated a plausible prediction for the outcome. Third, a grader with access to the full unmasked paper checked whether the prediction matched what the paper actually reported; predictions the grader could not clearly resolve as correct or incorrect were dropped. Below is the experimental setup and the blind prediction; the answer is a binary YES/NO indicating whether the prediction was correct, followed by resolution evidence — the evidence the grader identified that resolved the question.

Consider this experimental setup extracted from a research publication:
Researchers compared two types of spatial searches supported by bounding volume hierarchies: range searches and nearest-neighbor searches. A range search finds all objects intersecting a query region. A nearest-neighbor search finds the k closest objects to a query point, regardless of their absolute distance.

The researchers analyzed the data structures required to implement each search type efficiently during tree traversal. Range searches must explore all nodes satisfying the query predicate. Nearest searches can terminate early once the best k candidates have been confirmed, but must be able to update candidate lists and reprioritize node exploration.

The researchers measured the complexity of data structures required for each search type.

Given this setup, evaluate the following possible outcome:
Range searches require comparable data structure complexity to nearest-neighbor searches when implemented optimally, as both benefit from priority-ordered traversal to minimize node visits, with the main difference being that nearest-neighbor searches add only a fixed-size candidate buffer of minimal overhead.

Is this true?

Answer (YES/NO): NO